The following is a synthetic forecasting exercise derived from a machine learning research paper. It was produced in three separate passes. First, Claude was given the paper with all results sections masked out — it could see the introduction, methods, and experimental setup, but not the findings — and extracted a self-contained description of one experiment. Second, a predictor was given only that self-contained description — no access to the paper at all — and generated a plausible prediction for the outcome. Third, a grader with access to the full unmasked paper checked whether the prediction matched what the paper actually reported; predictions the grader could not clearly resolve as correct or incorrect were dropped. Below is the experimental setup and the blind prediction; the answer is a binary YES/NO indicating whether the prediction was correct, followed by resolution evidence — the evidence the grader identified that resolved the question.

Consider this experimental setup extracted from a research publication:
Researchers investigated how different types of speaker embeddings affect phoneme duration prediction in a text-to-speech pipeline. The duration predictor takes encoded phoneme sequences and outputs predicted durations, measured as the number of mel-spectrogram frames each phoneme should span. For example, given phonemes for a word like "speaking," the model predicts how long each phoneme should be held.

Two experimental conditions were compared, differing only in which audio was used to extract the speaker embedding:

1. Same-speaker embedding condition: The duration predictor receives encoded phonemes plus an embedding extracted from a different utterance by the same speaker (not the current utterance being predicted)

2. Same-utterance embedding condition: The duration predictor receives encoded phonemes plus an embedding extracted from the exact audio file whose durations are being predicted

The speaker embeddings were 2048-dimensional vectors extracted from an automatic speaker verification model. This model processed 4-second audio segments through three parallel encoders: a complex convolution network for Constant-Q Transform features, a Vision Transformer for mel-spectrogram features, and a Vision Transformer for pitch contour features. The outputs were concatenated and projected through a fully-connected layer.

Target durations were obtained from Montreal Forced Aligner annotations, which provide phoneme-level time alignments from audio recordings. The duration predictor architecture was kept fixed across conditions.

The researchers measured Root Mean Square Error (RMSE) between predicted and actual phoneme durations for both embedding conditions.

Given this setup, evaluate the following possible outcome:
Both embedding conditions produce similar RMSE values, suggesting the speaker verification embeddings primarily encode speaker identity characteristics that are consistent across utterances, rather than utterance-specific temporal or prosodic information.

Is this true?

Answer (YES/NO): NO